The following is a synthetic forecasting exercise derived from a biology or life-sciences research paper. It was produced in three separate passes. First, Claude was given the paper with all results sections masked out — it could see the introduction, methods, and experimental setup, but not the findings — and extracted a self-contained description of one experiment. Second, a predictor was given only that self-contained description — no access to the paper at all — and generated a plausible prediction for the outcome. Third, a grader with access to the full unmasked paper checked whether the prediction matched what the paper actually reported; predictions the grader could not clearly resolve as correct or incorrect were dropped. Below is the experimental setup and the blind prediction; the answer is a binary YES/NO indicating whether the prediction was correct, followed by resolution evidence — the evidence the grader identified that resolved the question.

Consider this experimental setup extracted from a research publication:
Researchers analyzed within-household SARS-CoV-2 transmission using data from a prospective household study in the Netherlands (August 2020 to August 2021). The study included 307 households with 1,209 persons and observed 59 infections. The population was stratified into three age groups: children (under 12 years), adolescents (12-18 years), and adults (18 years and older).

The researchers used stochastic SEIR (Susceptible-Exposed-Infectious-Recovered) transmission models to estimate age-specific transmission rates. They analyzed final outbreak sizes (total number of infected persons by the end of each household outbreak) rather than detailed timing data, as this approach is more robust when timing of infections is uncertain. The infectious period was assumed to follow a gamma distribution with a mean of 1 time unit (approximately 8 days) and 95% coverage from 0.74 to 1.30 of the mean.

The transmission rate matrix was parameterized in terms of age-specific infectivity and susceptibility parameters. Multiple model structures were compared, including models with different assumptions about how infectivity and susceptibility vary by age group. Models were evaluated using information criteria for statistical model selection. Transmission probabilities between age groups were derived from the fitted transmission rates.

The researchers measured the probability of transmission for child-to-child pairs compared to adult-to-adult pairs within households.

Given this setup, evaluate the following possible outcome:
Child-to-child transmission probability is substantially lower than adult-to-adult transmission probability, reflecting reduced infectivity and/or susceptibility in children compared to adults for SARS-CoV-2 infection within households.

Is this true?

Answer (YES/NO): NO